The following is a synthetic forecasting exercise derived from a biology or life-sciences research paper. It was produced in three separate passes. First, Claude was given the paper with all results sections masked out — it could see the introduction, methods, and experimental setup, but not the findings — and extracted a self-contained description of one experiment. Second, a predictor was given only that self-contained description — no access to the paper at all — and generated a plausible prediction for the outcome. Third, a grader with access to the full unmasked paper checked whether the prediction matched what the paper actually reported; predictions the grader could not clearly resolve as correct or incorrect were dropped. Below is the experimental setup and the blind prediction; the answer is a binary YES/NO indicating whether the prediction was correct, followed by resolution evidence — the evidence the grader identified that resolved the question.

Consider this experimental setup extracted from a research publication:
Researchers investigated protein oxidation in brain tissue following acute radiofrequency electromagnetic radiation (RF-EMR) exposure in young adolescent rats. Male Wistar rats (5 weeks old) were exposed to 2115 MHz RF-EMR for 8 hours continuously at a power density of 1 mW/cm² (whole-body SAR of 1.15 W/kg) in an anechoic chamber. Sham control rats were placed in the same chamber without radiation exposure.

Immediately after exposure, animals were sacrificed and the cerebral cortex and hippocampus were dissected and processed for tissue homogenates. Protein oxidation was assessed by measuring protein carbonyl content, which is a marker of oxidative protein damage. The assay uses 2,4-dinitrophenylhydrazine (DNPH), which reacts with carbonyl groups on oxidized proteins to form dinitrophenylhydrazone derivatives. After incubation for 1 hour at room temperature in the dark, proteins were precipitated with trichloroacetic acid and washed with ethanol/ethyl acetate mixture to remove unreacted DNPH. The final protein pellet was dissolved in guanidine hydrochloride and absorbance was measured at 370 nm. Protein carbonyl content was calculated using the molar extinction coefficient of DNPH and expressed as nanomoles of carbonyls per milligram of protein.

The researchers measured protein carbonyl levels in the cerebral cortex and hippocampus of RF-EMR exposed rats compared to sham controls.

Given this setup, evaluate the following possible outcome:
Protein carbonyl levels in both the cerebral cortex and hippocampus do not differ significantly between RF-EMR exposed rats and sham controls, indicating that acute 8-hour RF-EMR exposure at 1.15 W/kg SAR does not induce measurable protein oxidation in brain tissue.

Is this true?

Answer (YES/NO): YES